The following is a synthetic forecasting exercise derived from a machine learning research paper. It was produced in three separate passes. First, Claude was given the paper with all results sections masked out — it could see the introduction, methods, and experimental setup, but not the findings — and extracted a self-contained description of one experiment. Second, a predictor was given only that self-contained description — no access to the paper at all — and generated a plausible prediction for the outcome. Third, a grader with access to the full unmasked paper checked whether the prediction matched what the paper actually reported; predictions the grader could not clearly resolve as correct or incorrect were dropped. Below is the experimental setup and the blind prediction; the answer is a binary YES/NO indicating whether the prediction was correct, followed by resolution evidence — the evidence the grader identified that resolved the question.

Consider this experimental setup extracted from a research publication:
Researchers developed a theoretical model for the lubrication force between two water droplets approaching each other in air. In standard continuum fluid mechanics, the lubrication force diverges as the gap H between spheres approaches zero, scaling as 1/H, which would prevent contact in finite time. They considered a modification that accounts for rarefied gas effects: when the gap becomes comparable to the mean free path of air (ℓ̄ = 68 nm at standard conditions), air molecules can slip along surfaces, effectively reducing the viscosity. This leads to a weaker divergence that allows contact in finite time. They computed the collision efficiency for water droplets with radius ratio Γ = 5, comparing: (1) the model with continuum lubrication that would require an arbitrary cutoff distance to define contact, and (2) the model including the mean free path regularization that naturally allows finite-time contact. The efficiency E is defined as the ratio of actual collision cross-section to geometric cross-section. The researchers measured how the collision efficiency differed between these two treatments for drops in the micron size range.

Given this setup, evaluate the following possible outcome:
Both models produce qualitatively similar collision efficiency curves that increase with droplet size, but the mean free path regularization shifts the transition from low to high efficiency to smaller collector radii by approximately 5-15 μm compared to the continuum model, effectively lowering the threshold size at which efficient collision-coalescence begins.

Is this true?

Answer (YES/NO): NO